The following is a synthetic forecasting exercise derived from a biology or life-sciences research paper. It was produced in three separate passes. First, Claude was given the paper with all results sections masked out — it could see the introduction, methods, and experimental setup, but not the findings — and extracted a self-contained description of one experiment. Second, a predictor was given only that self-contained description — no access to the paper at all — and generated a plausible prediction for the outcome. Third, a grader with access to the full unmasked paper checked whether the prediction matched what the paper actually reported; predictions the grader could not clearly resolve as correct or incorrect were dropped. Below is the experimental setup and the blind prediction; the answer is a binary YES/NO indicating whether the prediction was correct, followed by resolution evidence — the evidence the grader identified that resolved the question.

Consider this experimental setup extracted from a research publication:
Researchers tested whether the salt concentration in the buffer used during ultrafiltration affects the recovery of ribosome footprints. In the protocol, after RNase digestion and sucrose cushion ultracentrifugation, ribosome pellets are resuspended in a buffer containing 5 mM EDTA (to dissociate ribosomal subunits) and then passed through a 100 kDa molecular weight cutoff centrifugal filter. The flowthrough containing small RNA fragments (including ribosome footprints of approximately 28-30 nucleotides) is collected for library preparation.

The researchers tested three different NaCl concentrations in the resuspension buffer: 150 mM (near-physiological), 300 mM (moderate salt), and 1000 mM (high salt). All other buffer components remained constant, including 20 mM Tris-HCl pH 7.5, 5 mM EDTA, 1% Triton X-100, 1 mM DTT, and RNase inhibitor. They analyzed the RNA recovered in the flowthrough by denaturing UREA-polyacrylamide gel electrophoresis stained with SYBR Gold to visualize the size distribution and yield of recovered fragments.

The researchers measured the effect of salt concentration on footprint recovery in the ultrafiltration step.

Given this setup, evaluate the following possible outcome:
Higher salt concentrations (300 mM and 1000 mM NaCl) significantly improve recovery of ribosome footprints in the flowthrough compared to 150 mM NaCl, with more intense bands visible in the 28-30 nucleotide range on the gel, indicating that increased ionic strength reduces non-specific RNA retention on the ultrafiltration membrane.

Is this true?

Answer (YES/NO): NO